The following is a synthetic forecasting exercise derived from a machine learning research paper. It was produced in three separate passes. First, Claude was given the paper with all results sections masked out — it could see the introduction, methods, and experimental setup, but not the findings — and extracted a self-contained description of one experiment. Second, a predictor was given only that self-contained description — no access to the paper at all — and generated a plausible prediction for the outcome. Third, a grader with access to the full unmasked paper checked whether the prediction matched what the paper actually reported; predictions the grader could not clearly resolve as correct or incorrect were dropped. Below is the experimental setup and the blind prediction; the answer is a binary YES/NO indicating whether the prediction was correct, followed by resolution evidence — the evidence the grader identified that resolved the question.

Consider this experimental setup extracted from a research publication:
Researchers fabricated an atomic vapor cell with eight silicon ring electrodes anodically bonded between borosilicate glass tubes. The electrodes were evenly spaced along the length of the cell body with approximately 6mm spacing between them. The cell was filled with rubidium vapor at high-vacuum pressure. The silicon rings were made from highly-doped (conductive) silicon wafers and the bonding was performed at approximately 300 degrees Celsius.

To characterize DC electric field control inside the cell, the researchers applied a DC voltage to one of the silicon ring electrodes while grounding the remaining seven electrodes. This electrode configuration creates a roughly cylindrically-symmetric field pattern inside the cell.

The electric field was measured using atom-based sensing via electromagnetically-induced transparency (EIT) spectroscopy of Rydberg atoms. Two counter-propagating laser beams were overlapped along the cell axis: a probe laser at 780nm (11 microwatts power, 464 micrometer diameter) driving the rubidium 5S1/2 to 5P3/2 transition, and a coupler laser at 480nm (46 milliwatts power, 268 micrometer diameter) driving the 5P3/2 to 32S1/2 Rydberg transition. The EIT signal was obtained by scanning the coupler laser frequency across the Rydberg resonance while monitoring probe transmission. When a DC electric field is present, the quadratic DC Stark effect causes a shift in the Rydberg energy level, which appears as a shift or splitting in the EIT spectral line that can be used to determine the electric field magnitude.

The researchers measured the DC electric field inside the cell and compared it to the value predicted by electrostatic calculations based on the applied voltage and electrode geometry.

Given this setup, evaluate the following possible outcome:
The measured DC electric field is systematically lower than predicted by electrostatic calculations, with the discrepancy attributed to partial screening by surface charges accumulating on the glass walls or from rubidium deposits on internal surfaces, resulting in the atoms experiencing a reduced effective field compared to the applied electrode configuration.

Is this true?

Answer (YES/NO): YES